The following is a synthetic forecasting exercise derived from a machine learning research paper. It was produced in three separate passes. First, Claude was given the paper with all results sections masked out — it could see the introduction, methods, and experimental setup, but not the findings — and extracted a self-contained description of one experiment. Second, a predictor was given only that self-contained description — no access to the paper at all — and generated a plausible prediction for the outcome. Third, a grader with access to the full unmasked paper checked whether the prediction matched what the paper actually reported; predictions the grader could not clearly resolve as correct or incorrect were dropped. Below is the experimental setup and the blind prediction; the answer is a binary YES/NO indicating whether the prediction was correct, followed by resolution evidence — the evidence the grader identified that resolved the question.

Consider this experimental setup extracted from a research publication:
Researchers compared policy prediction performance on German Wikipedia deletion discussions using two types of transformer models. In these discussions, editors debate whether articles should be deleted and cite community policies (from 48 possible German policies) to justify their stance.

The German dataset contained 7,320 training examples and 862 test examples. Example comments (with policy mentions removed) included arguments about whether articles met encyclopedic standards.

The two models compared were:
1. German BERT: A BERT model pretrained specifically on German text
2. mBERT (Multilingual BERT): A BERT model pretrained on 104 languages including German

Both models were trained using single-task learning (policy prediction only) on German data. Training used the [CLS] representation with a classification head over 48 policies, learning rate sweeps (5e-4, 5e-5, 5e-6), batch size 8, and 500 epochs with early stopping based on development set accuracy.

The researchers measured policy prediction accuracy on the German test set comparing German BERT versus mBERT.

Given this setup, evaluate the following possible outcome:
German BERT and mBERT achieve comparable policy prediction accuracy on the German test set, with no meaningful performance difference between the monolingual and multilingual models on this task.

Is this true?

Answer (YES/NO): NO